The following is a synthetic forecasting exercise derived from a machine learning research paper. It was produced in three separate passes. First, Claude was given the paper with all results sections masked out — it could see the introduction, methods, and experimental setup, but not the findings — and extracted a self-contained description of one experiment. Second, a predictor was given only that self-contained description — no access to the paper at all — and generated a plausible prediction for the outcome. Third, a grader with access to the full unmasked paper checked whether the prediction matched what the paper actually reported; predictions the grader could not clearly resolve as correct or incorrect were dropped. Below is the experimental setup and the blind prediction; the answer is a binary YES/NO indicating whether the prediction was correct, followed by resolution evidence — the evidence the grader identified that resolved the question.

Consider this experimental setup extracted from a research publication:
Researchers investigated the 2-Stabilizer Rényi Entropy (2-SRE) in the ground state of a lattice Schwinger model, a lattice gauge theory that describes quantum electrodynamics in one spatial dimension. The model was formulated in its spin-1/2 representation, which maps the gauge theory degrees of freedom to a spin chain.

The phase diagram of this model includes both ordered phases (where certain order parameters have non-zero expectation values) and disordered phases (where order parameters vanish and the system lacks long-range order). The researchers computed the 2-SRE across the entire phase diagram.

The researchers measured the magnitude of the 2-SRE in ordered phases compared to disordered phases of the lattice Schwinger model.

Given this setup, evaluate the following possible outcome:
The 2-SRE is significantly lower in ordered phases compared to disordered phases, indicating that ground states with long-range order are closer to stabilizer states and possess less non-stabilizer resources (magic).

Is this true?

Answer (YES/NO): YES